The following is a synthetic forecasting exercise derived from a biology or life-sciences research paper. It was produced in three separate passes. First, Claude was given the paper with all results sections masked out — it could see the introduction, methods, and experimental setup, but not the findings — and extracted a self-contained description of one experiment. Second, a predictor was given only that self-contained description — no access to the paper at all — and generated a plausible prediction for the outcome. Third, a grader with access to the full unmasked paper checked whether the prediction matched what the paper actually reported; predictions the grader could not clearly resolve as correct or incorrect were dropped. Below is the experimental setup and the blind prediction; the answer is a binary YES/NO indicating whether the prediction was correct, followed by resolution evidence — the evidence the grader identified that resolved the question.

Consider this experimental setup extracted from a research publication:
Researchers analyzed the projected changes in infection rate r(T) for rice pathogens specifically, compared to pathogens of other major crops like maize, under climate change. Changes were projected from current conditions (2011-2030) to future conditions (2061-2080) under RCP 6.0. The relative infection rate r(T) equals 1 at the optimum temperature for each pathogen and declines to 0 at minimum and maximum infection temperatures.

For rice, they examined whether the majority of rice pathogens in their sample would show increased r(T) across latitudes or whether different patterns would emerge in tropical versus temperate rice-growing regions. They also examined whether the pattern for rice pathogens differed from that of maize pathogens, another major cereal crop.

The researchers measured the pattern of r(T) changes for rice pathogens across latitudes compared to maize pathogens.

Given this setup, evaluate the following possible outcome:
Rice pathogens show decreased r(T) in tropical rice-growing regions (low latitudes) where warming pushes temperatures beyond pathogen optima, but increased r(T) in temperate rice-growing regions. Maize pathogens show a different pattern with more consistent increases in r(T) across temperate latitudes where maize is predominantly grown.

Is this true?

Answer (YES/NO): NO